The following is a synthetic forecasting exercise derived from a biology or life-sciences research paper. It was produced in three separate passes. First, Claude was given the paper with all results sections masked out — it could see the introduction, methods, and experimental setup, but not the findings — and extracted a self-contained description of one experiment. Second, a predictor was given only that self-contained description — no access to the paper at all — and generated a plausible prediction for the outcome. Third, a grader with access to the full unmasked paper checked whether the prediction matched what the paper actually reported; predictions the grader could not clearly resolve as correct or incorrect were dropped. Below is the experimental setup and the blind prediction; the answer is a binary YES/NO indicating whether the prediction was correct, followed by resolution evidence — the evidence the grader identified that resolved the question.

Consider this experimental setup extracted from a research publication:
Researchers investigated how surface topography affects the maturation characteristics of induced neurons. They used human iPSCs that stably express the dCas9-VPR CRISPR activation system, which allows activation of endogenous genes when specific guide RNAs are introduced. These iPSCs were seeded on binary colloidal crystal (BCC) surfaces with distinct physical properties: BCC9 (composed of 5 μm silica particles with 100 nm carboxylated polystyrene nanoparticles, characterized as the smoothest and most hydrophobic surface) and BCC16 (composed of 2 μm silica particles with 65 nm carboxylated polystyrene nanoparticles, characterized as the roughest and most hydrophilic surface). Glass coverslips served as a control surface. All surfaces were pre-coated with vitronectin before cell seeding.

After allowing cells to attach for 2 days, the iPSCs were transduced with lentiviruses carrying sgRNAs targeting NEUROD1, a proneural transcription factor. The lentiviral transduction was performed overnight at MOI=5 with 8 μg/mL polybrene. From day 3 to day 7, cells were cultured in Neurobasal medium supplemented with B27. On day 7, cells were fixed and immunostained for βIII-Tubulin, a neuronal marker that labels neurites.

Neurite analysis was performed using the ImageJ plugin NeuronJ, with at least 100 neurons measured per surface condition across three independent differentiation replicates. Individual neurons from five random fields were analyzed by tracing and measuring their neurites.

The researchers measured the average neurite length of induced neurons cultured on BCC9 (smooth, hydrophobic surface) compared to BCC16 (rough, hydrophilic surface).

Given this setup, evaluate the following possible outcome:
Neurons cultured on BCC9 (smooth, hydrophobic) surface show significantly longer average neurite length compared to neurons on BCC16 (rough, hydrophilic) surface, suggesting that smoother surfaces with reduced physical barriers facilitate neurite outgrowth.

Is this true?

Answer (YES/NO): YES